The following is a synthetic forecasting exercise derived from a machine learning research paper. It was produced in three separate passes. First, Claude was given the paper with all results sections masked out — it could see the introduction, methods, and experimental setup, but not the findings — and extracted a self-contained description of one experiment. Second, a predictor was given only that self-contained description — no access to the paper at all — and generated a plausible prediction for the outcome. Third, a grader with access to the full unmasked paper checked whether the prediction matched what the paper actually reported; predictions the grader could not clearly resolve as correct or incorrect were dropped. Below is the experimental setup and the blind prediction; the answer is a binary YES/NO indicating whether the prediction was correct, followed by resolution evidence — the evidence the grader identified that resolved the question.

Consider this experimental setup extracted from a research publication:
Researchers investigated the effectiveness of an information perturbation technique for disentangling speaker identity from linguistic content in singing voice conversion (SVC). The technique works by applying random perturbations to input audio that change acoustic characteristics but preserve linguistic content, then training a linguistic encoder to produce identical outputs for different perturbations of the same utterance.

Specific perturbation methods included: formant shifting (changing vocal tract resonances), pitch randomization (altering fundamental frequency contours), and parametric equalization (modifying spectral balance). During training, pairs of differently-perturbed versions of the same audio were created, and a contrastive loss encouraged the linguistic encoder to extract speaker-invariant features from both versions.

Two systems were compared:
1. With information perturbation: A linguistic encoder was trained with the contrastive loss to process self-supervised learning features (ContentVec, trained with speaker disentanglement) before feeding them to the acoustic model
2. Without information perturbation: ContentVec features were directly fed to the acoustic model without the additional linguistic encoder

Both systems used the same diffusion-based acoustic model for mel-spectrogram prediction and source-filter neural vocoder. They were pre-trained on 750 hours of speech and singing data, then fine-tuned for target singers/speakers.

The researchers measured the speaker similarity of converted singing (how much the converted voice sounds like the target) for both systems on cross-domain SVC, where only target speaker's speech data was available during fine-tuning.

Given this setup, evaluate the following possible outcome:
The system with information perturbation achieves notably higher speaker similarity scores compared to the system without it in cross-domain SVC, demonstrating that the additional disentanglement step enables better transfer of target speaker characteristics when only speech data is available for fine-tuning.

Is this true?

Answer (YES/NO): NO